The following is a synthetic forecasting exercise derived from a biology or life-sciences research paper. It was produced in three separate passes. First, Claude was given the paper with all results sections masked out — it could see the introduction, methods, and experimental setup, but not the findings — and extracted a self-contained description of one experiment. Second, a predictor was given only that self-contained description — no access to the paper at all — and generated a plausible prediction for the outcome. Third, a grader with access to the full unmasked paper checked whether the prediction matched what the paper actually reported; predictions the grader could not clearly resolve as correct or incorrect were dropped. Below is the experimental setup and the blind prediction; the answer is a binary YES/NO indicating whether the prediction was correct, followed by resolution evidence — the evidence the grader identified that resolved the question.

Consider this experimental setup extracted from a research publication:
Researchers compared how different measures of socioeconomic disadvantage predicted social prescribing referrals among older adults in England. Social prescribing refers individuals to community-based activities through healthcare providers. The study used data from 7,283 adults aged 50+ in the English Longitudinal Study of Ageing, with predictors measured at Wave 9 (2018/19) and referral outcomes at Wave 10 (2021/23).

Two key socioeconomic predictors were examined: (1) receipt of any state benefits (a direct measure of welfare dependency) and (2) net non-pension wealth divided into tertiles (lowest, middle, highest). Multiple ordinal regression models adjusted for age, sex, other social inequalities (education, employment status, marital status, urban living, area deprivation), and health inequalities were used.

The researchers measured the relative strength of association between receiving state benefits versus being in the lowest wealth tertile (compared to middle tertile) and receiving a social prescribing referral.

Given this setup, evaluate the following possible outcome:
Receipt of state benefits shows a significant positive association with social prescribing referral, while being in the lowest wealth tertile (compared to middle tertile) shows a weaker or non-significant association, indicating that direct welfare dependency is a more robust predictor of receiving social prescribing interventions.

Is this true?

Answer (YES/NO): YES